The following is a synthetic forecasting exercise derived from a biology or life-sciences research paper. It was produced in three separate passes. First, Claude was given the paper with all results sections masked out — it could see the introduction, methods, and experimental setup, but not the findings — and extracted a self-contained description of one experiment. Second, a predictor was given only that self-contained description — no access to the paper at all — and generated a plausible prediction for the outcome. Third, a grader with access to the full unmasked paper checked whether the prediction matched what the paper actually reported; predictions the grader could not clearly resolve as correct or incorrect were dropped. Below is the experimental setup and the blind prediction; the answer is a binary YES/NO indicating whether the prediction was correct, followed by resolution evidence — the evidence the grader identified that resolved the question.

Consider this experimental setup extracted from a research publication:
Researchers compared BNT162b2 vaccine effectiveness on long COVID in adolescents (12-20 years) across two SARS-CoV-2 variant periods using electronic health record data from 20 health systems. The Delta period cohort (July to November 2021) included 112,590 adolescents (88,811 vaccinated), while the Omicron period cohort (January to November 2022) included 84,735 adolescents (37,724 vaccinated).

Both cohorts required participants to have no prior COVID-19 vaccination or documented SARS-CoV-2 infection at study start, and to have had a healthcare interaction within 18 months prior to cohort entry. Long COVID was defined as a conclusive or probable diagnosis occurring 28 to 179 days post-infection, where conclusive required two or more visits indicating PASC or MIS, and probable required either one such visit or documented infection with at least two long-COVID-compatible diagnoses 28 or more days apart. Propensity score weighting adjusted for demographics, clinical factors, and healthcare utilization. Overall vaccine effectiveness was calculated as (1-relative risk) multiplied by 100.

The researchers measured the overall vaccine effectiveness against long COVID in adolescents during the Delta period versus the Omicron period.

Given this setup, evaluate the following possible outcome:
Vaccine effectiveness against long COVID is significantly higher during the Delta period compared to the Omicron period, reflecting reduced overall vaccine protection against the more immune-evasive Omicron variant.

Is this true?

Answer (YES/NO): YES